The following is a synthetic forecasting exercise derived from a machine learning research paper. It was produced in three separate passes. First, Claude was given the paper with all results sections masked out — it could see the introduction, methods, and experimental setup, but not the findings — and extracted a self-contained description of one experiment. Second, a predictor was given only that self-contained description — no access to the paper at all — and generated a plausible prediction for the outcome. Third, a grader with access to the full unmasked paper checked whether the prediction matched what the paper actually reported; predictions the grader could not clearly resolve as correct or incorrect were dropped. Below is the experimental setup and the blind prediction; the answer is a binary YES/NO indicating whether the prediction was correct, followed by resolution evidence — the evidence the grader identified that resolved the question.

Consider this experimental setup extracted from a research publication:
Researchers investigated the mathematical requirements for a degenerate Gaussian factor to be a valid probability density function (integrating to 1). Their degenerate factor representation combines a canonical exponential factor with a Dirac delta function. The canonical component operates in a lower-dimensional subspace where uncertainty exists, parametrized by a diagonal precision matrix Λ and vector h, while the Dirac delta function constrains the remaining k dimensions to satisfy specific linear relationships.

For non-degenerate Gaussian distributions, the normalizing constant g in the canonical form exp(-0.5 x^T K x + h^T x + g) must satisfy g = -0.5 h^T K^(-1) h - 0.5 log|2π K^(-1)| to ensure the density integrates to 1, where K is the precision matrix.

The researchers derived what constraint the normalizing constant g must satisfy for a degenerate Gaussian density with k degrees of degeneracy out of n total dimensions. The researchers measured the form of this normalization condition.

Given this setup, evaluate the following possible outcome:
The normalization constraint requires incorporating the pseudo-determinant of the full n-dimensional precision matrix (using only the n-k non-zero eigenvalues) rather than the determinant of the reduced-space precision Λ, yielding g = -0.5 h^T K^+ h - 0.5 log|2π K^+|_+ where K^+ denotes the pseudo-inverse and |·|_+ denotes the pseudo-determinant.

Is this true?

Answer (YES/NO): NO